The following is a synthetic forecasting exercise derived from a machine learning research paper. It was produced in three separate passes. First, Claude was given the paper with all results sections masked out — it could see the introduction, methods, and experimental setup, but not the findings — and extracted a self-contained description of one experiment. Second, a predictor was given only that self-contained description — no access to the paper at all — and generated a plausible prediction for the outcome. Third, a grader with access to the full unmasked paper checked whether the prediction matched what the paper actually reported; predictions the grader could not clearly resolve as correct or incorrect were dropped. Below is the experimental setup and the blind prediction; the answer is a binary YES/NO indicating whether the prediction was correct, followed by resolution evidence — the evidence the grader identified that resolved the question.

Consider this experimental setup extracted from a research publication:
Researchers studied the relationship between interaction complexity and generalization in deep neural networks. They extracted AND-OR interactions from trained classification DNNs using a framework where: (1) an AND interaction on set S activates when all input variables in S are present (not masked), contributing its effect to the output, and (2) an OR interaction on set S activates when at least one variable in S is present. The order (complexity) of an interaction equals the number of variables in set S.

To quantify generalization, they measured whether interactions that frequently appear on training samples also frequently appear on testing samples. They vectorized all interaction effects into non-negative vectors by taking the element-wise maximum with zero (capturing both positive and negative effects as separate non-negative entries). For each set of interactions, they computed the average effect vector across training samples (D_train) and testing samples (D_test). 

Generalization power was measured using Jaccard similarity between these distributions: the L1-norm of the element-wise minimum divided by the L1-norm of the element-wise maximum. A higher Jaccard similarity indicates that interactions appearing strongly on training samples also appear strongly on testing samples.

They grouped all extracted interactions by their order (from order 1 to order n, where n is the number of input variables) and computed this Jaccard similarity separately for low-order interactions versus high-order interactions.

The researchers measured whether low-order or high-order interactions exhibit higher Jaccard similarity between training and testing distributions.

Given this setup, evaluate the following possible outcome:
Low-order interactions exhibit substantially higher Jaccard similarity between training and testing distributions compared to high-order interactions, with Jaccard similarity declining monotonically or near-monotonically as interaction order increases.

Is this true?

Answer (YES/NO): YES